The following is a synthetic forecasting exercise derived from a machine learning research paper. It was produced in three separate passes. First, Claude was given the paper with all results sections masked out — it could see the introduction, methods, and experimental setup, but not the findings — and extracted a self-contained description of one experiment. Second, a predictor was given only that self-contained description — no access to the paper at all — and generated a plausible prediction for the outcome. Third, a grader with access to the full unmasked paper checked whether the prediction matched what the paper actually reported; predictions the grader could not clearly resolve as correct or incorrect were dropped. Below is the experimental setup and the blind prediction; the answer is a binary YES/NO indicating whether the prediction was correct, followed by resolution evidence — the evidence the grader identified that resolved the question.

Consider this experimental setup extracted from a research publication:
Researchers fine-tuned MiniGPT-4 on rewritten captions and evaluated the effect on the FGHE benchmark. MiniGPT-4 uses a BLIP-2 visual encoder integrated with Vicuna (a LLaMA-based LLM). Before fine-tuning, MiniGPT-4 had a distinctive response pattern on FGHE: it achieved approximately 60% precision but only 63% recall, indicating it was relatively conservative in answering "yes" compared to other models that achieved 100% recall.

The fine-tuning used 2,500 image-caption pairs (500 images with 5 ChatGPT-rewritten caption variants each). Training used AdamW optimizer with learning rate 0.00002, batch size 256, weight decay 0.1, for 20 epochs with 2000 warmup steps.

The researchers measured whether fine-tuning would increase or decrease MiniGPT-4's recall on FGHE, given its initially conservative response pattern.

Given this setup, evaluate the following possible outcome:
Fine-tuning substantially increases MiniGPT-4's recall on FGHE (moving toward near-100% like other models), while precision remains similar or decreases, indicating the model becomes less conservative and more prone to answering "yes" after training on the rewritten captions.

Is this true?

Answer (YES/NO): NO